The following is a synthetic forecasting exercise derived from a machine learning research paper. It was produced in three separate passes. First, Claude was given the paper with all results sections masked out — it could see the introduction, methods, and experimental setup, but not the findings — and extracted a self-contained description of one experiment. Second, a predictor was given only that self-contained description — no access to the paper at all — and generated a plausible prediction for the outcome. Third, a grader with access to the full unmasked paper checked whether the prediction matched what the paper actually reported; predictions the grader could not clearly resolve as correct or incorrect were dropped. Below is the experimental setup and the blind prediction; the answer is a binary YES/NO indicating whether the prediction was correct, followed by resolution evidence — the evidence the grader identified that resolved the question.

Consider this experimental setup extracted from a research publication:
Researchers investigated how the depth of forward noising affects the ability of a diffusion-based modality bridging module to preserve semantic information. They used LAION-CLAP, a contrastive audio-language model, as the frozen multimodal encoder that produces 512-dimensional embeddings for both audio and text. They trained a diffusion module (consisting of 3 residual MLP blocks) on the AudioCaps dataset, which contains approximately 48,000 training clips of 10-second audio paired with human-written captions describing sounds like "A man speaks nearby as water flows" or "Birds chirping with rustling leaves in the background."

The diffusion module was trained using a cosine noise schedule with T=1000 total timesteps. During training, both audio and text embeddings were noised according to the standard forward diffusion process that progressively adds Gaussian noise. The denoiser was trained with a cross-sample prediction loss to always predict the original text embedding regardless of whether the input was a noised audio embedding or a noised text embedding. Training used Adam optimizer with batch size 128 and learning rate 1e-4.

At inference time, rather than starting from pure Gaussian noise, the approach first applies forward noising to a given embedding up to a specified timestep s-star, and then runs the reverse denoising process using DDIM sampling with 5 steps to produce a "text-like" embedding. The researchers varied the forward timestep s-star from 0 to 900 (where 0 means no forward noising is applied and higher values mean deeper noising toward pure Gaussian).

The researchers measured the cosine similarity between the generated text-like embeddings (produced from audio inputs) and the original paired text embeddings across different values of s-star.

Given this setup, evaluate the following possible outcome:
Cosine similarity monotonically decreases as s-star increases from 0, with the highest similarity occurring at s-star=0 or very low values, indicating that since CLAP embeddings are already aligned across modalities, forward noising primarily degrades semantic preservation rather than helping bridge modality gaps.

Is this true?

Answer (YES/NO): NO